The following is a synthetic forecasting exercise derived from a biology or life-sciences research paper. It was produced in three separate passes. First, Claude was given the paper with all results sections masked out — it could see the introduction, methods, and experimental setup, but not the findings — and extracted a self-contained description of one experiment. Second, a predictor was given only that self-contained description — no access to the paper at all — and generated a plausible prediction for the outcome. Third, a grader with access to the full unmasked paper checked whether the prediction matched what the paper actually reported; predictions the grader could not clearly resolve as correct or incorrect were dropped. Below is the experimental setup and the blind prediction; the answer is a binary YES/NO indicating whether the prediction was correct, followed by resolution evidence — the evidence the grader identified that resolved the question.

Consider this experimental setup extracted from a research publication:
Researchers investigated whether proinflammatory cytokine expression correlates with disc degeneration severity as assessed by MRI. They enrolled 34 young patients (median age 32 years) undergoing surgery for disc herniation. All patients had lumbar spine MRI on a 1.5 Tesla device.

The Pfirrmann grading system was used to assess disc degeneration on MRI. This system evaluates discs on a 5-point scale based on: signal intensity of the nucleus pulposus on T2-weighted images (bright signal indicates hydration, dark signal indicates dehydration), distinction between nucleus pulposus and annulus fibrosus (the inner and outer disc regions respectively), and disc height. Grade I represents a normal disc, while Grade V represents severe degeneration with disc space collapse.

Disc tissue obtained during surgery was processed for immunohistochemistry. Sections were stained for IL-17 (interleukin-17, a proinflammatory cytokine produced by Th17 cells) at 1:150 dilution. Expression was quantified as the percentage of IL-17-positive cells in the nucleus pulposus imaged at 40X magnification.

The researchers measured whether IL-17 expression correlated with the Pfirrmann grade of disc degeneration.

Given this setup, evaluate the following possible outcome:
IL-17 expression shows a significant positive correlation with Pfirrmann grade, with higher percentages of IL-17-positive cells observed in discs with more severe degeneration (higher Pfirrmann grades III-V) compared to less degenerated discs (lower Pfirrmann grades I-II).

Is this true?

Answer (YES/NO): YES